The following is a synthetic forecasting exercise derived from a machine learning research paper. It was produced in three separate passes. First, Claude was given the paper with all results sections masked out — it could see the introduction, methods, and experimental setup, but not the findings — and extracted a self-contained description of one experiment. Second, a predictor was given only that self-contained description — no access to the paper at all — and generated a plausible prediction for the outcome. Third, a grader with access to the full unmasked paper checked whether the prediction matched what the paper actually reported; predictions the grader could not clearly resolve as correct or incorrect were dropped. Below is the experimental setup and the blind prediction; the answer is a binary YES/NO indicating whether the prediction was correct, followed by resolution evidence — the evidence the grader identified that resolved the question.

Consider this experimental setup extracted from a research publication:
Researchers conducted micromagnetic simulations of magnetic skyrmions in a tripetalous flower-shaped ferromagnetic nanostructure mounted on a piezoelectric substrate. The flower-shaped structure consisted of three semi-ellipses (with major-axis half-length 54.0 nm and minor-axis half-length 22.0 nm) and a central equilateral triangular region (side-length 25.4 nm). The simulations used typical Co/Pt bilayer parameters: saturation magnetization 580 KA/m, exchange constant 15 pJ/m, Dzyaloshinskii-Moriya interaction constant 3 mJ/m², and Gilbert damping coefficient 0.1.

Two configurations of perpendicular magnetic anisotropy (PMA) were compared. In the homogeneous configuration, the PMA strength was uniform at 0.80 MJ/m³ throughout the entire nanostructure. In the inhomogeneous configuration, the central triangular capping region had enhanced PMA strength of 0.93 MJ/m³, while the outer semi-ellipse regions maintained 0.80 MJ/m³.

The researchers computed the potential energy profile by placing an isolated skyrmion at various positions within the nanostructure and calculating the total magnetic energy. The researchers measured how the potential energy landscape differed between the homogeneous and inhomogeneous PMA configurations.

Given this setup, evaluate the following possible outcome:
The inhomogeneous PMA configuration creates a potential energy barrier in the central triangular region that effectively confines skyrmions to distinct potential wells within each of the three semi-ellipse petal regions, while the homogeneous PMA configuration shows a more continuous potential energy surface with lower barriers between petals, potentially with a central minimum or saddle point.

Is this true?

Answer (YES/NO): YES